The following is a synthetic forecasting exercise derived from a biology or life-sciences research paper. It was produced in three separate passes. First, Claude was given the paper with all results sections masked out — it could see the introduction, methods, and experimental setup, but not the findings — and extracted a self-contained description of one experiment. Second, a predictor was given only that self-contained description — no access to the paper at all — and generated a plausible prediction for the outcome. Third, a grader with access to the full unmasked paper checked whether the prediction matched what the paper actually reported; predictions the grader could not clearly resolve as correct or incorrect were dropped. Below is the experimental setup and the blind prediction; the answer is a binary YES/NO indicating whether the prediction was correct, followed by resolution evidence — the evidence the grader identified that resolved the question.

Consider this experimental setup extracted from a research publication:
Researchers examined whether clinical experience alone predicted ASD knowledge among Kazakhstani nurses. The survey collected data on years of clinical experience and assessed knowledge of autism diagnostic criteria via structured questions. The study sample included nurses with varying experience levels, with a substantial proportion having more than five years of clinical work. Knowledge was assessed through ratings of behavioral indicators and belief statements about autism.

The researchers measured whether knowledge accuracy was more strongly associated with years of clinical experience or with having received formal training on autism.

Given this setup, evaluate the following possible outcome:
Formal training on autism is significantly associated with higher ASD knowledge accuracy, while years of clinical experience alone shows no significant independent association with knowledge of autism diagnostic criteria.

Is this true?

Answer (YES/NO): YES